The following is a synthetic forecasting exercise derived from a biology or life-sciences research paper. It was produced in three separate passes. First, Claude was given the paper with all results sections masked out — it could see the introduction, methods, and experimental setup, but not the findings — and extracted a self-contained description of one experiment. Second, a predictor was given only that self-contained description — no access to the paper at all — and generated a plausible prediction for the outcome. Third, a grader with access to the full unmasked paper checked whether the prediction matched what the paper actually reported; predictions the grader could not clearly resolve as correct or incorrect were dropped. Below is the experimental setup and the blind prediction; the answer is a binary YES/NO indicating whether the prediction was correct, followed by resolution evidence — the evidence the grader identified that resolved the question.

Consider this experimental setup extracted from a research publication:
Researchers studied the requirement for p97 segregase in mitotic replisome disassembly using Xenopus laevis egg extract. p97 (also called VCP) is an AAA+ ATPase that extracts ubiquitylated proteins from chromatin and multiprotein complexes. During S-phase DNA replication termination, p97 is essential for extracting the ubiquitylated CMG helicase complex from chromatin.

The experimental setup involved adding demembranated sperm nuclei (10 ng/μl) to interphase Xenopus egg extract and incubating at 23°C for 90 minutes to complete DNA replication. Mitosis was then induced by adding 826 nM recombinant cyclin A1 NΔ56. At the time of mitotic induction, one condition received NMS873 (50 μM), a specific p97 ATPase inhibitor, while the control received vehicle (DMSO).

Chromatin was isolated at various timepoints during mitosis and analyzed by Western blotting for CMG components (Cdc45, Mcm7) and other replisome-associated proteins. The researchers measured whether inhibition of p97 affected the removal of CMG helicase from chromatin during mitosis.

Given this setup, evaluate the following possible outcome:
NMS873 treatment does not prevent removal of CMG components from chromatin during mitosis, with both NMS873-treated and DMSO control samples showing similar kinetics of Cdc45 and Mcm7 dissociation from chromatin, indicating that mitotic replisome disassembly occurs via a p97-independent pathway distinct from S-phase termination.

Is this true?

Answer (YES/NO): NO